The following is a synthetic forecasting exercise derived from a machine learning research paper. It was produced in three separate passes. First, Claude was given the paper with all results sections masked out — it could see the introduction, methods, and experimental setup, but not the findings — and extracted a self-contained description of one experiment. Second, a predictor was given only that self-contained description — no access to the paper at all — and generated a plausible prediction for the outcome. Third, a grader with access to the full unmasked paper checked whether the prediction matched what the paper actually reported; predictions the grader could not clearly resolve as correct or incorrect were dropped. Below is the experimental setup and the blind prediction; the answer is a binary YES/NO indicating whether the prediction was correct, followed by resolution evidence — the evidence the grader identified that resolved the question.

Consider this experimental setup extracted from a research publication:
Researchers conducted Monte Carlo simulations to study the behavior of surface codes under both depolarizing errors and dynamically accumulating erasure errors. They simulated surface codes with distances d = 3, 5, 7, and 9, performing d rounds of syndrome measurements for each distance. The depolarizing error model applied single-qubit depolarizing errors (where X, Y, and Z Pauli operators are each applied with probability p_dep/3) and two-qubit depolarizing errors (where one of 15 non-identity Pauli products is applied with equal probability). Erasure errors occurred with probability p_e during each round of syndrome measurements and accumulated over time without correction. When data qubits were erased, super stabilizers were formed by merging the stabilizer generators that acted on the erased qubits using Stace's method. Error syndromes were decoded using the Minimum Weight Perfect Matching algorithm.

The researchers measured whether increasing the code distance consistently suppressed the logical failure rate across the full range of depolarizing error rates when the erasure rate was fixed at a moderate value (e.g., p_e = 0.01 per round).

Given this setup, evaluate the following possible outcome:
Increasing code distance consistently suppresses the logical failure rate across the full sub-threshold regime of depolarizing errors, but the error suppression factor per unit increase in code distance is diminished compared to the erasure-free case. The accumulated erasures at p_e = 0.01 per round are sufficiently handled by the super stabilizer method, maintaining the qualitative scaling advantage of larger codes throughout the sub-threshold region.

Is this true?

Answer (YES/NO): NO